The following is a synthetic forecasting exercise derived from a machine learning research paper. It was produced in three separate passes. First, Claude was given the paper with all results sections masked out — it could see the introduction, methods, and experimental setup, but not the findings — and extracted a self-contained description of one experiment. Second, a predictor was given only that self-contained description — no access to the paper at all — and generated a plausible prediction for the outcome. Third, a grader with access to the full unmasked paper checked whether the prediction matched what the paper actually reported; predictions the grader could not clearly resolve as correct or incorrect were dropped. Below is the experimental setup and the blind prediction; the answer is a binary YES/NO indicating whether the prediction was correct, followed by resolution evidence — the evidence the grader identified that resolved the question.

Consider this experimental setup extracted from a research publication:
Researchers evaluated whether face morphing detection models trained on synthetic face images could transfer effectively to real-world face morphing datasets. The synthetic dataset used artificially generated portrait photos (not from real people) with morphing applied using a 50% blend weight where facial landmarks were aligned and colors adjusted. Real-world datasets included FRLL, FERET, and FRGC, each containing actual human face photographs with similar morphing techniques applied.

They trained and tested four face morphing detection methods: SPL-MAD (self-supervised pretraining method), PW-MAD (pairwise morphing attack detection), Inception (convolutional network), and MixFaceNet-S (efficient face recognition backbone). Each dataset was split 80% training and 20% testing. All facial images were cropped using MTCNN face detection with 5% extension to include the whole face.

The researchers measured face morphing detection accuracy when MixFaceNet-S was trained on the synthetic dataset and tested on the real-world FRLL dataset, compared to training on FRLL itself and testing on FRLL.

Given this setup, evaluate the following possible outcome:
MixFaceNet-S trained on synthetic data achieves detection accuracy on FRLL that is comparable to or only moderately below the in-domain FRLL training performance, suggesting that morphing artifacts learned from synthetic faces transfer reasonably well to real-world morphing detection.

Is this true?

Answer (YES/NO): YES